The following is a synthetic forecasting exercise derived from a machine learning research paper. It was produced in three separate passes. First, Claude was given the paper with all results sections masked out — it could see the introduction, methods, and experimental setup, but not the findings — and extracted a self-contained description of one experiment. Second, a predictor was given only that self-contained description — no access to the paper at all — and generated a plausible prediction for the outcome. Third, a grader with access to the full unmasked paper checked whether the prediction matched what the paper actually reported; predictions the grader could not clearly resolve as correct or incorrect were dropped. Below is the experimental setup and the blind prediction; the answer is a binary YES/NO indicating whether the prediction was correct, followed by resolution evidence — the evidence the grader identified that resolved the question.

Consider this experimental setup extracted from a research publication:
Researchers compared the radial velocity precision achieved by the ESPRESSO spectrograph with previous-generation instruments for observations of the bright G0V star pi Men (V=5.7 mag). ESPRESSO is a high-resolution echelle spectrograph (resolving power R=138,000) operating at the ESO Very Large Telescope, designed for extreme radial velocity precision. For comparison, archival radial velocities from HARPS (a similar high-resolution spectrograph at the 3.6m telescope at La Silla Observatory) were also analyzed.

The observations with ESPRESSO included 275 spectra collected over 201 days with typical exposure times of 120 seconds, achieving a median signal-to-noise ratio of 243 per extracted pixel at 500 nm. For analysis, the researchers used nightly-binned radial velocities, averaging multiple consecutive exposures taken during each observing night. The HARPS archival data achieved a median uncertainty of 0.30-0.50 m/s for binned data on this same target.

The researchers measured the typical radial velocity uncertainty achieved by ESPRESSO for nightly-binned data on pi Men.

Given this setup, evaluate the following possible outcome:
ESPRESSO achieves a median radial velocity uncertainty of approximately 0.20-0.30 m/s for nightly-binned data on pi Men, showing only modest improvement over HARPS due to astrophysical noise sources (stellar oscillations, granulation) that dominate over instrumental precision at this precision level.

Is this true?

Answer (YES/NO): NO